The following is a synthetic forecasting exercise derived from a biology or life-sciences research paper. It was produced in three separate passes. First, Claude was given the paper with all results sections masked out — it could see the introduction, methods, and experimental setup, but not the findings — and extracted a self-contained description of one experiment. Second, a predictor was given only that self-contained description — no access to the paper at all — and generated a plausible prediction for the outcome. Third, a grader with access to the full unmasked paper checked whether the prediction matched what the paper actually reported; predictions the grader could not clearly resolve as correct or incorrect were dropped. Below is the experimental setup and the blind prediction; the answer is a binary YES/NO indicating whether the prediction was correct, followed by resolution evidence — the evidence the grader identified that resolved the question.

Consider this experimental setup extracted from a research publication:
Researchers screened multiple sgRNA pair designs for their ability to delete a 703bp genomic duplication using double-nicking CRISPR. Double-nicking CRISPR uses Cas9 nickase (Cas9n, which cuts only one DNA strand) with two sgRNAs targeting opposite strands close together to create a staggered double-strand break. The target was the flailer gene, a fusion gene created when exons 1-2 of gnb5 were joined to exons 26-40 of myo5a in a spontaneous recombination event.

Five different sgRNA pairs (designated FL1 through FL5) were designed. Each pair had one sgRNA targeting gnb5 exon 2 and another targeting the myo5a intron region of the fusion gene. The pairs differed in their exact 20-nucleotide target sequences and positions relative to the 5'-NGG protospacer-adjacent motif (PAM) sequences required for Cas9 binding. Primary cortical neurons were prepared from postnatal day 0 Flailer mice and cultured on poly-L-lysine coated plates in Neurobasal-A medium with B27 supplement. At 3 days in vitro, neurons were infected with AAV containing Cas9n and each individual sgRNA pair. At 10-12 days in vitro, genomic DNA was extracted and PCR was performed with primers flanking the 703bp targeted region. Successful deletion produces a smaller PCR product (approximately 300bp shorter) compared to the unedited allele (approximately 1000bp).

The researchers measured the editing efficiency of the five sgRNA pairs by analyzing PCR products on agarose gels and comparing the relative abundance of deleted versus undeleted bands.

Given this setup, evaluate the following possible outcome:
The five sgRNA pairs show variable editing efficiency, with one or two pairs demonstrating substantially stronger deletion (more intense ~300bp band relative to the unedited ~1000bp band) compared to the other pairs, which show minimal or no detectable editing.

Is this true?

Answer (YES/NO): NO